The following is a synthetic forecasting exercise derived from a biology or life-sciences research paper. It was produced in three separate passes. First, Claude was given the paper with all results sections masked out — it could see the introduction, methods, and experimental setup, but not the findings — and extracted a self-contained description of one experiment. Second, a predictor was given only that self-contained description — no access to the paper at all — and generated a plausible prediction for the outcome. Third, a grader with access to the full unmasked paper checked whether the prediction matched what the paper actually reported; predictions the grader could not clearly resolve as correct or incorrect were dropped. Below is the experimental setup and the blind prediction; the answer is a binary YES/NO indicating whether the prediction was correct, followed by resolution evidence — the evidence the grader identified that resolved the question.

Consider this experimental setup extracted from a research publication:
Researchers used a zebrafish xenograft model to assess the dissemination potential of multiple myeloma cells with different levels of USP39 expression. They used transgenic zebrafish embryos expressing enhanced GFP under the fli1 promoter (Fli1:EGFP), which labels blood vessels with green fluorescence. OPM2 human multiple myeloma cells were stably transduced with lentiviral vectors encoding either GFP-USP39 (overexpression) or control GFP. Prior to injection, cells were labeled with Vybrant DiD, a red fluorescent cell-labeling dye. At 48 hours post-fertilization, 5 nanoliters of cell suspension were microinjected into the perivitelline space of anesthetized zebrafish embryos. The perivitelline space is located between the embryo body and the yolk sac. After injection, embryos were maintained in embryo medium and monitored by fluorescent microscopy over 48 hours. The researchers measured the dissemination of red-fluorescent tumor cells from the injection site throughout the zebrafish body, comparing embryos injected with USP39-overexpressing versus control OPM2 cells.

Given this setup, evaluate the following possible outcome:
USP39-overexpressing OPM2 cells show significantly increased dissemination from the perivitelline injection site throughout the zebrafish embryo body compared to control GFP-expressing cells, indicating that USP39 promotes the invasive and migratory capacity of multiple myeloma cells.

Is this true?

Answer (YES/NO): YES